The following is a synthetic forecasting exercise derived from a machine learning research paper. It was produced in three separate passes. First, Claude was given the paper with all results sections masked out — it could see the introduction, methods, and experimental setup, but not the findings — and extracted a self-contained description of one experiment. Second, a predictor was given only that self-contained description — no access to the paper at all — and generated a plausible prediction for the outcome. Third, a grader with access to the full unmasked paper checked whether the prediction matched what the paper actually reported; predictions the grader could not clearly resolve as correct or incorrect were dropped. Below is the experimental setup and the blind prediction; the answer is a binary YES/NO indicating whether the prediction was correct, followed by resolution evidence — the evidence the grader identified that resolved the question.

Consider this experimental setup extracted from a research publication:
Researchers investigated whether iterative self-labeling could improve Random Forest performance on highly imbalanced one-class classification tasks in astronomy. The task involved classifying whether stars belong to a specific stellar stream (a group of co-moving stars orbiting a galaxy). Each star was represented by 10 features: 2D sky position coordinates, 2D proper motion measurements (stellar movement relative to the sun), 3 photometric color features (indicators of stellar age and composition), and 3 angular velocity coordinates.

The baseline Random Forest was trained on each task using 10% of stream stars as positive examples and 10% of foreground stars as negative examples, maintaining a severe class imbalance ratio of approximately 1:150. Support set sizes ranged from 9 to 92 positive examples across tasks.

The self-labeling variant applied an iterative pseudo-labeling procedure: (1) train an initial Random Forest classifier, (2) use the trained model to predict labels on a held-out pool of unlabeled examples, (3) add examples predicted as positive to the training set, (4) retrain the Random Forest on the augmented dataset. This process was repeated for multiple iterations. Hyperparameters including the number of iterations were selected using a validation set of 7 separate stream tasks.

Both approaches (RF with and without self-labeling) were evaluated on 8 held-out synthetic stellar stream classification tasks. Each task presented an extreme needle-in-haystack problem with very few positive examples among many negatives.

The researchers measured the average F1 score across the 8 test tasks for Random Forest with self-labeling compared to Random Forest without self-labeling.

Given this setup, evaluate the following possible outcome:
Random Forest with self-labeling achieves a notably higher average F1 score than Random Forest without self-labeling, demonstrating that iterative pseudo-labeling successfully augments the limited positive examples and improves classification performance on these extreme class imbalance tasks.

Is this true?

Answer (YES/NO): YES